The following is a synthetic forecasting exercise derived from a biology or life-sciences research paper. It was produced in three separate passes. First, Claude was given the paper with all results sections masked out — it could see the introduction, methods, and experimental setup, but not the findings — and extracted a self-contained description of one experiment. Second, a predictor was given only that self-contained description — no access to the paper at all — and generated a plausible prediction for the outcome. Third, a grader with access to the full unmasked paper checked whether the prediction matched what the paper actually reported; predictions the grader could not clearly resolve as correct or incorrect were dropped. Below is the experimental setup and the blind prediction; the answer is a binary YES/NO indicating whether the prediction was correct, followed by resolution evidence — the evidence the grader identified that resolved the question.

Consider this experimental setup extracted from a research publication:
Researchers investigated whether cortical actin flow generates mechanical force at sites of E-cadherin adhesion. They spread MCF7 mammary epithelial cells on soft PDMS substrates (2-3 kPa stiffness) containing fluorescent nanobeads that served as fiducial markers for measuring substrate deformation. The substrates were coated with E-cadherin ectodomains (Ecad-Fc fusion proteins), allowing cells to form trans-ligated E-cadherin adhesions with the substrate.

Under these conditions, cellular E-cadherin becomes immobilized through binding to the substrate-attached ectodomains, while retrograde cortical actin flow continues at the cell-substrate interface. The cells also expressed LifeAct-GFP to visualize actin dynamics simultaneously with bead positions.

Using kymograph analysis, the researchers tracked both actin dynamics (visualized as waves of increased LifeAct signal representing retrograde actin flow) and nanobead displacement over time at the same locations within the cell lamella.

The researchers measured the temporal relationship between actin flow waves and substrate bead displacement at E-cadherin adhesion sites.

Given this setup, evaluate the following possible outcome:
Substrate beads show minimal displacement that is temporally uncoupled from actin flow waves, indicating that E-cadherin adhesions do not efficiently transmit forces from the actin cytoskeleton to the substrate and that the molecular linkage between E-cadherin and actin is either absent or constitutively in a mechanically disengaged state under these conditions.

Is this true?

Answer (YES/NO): NO